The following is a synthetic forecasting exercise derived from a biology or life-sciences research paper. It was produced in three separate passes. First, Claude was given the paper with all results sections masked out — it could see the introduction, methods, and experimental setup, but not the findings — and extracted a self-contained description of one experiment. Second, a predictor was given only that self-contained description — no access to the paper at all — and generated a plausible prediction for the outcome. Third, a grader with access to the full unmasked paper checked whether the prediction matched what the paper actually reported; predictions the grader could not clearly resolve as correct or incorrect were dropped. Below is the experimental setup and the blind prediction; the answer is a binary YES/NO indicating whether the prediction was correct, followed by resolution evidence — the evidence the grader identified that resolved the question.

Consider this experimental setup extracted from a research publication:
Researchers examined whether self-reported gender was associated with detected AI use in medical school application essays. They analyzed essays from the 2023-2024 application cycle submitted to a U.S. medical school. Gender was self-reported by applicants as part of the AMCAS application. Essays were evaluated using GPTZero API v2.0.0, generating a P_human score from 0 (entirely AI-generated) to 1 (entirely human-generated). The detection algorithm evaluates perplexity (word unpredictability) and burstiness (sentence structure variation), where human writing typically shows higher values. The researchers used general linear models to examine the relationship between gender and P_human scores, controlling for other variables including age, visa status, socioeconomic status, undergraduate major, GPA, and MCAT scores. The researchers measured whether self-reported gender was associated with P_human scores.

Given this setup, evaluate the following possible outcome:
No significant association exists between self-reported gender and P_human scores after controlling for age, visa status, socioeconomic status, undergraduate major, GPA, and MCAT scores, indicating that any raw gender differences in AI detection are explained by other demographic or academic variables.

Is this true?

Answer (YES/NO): YES